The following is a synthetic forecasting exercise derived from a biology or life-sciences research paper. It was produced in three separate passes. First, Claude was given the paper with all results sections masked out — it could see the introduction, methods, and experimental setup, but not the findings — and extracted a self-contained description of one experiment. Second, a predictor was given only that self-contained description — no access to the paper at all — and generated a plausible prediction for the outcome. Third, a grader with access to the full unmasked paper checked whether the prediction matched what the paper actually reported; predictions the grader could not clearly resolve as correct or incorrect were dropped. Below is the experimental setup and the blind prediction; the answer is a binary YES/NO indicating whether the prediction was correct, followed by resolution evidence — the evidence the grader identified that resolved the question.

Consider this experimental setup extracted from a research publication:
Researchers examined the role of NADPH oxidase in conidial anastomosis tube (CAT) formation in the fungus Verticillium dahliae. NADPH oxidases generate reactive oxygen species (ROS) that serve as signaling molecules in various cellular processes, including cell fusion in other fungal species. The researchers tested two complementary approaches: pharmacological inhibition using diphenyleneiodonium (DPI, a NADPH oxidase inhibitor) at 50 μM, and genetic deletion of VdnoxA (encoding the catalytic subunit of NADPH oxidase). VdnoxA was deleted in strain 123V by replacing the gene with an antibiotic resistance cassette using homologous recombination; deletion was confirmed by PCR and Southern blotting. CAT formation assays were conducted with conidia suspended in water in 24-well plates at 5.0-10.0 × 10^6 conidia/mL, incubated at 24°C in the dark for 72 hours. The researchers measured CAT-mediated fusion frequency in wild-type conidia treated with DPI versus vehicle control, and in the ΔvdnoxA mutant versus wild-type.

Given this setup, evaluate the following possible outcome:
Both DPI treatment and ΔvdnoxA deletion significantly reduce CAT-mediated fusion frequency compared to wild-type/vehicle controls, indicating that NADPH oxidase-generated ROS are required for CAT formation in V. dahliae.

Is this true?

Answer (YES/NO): YES